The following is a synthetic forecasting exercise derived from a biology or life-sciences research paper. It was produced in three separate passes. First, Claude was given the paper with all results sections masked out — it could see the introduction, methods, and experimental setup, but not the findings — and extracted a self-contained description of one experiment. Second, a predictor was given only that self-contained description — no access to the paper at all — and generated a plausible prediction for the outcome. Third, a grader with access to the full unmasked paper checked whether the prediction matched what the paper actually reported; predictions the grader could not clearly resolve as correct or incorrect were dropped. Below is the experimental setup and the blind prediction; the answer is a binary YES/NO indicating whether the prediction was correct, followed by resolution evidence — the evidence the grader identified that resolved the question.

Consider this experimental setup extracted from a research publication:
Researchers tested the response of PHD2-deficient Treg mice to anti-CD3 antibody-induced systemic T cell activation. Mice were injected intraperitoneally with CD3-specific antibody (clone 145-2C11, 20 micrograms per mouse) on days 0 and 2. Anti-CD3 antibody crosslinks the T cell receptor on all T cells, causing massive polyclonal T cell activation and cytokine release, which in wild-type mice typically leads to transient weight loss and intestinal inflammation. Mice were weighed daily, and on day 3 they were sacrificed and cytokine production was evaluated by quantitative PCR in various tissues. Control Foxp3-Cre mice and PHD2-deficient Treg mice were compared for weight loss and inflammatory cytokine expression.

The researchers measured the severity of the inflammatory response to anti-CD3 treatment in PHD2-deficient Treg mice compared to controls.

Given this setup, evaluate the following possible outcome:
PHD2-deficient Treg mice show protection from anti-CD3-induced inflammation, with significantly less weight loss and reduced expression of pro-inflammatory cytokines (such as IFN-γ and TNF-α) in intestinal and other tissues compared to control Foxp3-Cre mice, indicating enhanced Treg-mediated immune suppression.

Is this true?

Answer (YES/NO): NO